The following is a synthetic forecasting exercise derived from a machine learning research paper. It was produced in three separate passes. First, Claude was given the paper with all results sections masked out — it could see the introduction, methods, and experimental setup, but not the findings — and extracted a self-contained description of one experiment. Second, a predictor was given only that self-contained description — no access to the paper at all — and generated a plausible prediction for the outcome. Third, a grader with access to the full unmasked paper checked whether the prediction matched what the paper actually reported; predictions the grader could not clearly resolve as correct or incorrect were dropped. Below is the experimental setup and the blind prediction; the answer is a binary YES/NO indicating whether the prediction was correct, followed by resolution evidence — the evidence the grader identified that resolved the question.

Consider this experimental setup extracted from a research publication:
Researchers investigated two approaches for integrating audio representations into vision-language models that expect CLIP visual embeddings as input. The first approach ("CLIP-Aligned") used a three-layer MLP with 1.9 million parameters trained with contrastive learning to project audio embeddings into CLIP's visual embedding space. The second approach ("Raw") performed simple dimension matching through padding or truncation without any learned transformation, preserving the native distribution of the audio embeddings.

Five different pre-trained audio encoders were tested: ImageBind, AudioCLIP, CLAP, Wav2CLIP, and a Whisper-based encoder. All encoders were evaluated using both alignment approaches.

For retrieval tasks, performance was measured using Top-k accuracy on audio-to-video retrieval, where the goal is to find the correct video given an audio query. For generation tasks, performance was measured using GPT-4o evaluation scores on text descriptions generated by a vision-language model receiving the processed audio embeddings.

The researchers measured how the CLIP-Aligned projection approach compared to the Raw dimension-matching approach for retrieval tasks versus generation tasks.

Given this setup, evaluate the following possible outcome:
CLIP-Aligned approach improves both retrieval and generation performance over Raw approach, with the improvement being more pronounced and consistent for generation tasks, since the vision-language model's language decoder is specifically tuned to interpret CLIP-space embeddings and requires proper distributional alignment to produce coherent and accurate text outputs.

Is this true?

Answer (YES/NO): NO